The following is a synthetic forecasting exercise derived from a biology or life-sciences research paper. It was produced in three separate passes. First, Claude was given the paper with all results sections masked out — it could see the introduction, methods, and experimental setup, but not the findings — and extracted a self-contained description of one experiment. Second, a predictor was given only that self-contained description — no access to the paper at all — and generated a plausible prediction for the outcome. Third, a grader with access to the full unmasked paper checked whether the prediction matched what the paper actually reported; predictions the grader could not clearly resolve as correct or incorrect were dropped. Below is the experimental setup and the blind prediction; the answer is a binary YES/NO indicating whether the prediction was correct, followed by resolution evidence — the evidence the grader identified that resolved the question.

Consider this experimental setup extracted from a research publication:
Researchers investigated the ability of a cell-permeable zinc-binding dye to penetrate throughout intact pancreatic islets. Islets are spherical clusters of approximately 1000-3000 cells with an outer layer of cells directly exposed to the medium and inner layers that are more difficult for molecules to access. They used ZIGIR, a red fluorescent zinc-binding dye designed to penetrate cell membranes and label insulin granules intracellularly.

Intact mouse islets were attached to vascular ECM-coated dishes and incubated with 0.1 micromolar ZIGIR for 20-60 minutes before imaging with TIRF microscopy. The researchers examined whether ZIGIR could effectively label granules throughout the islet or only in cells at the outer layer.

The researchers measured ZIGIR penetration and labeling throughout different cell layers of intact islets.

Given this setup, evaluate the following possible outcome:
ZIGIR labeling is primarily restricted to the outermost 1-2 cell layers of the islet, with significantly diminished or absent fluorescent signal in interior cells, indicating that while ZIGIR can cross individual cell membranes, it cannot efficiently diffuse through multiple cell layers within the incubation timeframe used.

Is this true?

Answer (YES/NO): YES